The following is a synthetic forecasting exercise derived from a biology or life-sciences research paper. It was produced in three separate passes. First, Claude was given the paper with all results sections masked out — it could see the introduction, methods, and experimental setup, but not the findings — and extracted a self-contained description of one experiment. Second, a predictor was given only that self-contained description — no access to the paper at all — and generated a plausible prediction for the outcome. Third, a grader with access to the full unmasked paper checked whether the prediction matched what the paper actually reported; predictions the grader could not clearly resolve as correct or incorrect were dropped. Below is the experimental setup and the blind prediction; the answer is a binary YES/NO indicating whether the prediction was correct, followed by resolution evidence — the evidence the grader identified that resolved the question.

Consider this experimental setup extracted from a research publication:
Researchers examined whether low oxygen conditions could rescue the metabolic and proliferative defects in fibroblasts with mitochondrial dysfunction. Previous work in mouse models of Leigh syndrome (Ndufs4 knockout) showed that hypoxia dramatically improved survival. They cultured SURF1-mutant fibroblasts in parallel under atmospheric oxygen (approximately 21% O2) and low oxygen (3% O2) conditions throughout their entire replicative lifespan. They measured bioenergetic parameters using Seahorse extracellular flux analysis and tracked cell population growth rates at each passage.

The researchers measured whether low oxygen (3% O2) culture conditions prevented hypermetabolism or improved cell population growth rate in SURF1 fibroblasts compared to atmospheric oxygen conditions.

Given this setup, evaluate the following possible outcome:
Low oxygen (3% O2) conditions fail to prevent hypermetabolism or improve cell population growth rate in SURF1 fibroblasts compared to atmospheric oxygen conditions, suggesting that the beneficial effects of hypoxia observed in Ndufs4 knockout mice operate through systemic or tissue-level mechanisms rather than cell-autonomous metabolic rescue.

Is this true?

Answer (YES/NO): YES